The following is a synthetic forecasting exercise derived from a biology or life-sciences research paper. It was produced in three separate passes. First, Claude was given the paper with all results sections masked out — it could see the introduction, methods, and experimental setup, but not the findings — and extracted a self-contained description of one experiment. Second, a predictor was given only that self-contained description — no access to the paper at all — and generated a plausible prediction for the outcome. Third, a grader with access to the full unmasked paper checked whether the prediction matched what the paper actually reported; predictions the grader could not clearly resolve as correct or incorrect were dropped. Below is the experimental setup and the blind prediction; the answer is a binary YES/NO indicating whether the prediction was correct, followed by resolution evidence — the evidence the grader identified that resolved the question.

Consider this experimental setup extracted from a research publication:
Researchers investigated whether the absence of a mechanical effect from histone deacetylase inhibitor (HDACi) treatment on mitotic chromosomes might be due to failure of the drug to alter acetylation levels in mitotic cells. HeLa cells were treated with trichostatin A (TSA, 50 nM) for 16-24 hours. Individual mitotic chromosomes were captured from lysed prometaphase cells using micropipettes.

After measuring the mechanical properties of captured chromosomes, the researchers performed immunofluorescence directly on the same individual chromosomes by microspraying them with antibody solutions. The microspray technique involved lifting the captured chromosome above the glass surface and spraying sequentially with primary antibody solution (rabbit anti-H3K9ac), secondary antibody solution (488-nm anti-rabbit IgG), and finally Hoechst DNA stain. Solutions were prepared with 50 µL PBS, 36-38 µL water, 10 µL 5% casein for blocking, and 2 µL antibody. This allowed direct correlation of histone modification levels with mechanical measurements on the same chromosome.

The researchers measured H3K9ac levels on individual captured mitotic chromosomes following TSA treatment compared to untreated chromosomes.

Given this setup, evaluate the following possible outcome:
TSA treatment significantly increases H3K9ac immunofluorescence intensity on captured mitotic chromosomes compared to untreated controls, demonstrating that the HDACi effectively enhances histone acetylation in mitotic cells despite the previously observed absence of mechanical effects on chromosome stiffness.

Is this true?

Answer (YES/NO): YES